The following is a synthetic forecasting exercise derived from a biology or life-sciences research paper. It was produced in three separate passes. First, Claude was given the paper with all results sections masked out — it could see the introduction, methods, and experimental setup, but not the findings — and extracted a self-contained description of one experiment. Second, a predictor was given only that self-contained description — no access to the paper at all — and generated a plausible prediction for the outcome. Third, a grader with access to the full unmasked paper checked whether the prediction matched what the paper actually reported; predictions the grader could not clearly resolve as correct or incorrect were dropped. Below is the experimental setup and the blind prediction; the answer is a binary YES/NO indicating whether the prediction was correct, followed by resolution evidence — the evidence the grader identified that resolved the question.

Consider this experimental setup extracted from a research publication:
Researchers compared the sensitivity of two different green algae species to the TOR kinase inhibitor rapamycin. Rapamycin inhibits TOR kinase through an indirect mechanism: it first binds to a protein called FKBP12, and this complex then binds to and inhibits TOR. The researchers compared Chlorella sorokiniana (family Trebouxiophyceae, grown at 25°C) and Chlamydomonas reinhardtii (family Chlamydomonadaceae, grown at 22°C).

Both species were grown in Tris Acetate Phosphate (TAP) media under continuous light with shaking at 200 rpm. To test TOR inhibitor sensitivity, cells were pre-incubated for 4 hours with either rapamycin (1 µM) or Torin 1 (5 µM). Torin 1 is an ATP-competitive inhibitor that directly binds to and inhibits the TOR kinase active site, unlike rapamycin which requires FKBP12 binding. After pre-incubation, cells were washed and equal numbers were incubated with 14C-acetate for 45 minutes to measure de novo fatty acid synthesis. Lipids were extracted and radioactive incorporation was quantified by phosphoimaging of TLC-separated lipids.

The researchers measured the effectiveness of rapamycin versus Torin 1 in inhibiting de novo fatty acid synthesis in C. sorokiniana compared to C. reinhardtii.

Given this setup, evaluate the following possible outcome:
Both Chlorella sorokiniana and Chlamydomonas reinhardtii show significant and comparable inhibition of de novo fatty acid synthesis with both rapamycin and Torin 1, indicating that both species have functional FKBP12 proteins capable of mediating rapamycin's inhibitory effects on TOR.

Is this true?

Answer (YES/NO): NO